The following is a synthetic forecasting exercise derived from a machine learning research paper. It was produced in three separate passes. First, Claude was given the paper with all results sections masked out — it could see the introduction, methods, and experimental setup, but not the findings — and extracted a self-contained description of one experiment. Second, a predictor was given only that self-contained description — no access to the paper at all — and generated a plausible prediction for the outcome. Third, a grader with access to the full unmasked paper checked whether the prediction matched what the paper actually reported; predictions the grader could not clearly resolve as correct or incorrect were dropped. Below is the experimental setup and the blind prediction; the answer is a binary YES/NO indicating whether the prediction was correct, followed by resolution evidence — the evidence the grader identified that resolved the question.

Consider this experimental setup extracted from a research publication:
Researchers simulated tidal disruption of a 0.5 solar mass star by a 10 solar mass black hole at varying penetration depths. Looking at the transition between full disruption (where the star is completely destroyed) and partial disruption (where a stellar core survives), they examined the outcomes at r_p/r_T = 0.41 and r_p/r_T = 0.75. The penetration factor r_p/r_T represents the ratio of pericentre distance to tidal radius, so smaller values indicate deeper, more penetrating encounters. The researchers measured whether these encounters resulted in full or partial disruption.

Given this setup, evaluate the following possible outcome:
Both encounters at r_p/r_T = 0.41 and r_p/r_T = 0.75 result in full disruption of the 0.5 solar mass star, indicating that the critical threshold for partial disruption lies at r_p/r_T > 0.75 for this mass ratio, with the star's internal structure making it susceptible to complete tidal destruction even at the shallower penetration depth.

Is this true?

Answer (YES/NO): NO